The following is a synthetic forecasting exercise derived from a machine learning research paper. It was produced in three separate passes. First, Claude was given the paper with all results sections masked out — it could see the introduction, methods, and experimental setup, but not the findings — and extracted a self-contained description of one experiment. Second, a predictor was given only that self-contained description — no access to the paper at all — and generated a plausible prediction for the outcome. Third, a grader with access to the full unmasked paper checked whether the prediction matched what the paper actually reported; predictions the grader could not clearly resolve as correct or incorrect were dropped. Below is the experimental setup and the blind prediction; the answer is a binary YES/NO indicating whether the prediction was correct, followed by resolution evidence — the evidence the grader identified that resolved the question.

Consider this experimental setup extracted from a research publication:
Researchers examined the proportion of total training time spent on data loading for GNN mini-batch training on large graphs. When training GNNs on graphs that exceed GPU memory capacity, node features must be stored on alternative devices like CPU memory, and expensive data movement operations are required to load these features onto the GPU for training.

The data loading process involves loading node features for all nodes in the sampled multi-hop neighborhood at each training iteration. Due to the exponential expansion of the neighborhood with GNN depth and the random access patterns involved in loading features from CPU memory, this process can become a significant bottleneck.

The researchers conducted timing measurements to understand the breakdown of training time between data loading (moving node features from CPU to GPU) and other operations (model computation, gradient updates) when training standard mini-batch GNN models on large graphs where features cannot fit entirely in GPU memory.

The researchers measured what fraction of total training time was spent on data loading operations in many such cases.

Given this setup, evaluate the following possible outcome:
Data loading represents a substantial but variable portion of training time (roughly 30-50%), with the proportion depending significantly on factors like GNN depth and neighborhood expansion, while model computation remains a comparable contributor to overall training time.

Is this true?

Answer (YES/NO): NO